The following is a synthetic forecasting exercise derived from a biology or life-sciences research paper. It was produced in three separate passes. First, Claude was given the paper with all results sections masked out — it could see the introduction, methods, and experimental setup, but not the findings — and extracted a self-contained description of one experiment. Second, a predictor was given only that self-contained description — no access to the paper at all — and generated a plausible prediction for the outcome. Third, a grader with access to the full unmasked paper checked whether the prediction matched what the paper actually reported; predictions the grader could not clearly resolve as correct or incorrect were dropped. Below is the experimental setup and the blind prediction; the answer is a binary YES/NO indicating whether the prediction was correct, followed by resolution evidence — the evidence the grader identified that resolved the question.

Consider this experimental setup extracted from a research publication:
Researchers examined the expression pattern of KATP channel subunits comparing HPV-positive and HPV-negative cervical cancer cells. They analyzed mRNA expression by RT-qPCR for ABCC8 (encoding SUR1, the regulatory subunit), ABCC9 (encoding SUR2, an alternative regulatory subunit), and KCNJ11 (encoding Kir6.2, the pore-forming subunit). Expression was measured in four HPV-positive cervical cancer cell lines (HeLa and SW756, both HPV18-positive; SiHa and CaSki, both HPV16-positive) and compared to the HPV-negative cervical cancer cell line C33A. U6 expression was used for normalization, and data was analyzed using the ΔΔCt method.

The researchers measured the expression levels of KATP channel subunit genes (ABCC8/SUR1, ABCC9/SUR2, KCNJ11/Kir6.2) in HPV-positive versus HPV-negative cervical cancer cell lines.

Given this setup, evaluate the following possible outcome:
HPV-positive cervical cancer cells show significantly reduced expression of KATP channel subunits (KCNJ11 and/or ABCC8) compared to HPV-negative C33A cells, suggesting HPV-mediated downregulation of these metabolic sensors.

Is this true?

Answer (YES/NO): NO